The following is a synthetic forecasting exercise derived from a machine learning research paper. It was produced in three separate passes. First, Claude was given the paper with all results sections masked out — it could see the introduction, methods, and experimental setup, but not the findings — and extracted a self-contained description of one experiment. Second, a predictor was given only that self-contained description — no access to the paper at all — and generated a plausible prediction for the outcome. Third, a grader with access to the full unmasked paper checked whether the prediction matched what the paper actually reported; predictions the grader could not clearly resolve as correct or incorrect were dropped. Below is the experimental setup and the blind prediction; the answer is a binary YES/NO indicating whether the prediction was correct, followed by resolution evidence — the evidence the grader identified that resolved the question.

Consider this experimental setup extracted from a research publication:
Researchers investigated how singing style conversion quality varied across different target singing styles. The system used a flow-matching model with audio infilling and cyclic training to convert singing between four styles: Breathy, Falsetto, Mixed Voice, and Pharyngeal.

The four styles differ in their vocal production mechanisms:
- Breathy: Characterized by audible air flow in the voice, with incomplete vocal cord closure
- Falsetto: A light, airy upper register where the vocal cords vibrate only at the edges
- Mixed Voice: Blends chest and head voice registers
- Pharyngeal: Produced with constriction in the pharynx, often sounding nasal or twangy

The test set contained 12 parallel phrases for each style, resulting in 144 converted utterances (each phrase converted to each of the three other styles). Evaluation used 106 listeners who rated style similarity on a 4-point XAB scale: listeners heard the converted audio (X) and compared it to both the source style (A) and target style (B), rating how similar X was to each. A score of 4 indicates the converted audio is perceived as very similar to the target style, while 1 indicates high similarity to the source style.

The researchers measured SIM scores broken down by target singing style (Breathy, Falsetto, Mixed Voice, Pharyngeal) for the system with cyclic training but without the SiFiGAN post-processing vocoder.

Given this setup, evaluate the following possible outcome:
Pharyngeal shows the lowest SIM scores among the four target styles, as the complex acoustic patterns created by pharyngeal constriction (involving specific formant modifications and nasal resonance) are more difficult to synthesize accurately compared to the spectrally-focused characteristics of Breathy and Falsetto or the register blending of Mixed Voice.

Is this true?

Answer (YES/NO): NO